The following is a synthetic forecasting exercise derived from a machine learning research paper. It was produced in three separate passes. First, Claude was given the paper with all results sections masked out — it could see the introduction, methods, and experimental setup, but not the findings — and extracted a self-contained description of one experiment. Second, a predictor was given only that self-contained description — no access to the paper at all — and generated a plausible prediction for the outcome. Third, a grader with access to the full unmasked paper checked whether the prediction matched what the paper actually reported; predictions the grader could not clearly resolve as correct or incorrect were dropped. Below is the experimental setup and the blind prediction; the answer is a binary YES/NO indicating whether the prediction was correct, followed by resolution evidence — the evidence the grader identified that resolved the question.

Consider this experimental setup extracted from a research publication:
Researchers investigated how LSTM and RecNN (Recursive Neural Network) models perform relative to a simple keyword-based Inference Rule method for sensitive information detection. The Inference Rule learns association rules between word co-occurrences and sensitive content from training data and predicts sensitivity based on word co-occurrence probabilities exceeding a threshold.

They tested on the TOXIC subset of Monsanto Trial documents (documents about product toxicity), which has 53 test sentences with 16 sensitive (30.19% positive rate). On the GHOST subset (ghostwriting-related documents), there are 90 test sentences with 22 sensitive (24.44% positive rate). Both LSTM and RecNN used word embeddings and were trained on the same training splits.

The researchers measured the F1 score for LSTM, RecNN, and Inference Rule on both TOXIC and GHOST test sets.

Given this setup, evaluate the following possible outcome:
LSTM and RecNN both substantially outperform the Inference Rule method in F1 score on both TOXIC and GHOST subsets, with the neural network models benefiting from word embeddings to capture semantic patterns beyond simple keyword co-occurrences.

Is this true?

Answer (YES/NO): NO